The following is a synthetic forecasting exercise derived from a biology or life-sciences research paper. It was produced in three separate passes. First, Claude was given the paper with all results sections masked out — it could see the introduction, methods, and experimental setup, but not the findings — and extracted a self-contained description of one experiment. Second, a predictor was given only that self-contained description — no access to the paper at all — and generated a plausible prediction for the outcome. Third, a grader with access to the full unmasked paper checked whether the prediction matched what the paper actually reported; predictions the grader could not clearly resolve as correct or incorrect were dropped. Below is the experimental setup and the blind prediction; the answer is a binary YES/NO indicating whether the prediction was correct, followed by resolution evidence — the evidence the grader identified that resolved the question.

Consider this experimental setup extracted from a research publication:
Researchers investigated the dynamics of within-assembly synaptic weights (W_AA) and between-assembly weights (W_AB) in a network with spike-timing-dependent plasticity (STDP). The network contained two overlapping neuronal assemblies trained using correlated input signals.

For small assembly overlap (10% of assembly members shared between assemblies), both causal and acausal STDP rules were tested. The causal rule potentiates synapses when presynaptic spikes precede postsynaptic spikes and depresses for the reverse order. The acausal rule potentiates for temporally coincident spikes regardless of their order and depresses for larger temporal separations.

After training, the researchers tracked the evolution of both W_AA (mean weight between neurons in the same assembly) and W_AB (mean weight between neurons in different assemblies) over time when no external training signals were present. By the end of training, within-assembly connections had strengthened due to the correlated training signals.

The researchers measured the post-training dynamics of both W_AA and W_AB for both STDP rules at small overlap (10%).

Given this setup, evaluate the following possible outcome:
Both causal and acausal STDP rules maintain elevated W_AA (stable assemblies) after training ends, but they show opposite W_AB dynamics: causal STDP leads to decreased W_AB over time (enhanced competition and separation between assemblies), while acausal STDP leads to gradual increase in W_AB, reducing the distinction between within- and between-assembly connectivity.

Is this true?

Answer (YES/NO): NO